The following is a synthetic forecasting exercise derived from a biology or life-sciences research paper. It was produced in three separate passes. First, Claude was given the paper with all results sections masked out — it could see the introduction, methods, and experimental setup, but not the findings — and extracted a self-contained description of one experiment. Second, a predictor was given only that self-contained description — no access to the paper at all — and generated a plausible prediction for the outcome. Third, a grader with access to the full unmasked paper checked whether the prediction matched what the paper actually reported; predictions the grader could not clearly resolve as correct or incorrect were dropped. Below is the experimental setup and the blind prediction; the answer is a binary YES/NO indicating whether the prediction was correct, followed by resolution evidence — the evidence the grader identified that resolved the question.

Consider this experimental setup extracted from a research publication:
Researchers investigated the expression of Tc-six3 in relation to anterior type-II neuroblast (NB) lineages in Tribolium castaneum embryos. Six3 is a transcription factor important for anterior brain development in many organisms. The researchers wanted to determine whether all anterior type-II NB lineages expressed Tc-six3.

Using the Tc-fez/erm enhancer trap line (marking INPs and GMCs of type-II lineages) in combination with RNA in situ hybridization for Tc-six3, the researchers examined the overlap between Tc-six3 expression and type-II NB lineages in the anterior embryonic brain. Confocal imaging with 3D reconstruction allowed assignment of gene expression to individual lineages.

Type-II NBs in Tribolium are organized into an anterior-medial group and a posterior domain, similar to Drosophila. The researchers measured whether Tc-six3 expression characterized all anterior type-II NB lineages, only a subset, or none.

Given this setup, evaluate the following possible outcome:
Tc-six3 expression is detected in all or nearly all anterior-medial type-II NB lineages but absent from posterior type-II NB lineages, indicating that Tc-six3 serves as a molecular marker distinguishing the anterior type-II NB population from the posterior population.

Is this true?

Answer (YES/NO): NO